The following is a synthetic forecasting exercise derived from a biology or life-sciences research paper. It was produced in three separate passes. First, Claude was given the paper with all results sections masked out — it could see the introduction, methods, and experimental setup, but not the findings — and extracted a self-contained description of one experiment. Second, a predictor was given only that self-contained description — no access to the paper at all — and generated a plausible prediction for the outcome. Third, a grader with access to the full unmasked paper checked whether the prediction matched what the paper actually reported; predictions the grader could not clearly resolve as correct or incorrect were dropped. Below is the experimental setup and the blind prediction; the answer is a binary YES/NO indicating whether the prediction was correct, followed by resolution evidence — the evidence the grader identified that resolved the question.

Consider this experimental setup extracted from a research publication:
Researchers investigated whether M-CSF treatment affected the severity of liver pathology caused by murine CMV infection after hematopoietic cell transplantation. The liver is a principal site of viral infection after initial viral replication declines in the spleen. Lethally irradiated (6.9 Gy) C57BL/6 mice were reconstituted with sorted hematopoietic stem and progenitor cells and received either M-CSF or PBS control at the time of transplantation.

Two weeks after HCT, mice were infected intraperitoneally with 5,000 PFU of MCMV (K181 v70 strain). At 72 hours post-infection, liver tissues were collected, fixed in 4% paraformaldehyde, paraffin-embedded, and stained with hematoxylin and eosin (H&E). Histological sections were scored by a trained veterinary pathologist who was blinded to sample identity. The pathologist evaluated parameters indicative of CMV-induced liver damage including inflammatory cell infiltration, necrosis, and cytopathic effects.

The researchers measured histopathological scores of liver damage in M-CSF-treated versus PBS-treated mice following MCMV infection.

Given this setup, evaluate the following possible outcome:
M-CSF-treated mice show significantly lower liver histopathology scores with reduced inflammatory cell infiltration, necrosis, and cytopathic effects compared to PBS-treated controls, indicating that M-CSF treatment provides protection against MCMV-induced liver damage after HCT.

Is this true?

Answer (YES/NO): YES